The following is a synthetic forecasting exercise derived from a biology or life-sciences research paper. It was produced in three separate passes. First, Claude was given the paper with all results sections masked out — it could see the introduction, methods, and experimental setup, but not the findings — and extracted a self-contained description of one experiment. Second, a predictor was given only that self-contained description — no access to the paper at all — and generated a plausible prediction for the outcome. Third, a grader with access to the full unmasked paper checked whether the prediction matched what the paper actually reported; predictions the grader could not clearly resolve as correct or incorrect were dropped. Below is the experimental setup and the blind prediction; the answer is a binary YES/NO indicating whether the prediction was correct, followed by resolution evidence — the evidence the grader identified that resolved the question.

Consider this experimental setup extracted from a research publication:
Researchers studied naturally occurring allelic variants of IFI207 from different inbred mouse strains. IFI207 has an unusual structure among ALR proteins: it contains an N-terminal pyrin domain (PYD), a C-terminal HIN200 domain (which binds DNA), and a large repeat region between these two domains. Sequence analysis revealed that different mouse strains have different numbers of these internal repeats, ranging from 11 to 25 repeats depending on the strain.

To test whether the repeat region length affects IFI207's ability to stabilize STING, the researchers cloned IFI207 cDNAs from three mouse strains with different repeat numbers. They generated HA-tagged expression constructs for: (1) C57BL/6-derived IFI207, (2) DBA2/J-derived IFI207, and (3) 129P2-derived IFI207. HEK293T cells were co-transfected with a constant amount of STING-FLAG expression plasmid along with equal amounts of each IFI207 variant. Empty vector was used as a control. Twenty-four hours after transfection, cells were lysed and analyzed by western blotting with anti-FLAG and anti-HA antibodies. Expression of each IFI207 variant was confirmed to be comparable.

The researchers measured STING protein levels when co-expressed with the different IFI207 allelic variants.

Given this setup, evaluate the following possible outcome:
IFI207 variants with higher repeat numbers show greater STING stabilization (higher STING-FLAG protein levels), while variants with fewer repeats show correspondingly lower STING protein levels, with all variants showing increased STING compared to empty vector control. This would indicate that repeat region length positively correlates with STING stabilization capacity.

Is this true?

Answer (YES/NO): YES